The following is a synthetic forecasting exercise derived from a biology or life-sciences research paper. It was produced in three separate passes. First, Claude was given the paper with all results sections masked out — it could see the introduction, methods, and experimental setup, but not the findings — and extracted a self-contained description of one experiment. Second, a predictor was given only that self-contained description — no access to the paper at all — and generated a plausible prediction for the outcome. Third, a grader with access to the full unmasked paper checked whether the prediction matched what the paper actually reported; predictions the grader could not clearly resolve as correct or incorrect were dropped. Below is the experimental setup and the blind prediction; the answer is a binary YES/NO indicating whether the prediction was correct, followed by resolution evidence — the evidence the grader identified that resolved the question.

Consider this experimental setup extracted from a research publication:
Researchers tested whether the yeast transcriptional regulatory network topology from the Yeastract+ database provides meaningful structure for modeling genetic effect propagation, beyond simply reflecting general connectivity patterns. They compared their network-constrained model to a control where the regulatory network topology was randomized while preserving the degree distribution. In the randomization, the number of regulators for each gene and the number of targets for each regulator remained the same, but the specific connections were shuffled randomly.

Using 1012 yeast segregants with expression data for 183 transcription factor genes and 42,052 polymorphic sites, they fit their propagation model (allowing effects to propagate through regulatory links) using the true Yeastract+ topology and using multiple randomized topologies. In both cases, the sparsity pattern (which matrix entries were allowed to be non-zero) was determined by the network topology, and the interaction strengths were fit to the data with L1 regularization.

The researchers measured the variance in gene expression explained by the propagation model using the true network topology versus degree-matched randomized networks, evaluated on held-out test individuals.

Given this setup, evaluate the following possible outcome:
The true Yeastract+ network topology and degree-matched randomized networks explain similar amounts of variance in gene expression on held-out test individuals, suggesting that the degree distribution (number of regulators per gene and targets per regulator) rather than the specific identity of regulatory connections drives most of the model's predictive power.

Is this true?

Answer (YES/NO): NO